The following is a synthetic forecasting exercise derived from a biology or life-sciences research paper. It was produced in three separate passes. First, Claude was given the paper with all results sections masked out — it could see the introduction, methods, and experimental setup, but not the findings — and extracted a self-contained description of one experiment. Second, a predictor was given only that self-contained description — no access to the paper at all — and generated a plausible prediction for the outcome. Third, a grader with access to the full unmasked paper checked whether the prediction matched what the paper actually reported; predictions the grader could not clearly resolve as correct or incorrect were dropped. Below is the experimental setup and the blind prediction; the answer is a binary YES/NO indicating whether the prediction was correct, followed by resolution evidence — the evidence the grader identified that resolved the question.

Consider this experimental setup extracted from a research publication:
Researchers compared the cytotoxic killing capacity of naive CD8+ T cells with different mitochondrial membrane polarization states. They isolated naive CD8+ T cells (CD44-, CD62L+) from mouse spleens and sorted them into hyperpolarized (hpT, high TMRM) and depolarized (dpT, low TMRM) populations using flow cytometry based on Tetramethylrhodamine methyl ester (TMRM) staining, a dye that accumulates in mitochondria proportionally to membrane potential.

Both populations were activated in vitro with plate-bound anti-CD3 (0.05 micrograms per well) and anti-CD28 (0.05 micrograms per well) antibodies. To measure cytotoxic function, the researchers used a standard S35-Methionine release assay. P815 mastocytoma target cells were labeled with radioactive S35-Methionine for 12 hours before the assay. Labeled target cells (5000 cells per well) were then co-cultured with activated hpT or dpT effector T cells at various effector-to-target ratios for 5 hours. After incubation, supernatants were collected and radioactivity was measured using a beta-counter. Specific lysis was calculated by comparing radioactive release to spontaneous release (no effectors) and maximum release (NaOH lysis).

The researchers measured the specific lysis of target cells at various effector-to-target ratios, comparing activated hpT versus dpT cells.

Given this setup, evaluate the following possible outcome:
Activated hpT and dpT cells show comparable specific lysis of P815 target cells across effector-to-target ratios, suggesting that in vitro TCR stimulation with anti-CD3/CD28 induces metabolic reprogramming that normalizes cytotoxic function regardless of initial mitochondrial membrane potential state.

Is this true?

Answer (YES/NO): NO